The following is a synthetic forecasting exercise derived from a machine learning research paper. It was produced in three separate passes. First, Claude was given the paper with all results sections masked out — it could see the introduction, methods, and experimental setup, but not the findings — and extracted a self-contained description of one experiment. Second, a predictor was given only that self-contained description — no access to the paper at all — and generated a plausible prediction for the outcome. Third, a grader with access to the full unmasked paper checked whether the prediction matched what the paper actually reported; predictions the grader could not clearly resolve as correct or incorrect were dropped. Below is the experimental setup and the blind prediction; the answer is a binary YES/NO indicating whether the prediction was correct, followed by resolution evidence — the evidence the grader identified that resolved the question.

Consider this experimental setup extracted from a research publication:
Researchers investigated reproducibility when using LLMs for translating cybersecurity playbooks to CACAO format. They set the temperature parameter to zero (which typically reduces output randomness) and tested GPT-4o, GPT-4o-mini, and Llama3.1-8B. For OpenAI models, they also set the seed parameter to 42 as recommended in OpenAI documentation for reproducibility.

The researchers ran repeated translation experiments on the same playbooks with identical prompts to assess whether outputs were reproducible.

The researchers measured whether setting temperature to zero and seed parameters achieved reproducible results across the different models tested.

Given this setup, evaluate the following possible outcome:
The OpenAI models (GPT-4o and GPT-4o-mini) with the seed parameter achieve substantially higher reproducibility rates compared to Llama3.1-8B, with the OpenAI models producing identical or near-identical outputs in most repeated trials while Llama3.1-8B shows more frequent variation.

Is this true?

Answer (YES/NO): NO